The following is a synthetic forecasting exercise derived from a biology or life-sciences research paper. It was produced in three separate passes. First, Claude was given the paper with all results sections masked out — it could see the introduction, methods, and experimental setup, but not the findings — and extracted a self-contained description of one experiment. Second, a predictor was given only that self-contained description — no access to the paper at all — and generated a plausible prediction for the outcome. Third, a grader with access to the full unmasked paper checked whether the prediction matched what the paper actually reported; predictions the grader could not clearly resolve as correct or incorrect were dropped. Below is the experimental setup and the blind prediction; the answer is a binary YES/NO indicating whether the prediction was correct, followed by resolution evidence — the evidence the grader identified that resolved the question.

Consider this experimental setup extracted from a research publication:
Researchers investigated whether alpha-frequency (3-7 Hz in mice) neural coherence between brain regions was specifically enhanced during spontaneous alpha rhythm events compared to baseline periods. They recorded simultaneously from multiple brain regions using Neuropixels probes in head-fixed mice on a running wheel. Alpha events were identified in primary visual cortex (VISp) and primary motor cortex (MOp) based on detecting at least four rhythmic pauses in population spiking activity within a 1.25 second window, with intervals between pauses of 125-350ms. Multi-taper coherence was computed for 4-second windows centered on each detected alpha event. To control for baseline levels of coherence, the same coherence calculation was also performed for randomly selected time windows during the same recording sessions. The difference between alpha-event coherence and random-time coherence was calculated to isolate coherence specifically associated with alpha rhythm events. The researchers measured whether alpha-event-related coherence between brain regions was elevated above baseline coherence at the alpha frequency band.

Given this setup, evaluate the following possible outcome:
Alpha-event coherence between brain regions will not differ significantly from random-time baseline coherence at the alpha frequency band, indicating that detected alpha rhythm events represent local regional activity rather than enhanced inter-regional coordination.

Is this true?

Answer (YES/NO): NO